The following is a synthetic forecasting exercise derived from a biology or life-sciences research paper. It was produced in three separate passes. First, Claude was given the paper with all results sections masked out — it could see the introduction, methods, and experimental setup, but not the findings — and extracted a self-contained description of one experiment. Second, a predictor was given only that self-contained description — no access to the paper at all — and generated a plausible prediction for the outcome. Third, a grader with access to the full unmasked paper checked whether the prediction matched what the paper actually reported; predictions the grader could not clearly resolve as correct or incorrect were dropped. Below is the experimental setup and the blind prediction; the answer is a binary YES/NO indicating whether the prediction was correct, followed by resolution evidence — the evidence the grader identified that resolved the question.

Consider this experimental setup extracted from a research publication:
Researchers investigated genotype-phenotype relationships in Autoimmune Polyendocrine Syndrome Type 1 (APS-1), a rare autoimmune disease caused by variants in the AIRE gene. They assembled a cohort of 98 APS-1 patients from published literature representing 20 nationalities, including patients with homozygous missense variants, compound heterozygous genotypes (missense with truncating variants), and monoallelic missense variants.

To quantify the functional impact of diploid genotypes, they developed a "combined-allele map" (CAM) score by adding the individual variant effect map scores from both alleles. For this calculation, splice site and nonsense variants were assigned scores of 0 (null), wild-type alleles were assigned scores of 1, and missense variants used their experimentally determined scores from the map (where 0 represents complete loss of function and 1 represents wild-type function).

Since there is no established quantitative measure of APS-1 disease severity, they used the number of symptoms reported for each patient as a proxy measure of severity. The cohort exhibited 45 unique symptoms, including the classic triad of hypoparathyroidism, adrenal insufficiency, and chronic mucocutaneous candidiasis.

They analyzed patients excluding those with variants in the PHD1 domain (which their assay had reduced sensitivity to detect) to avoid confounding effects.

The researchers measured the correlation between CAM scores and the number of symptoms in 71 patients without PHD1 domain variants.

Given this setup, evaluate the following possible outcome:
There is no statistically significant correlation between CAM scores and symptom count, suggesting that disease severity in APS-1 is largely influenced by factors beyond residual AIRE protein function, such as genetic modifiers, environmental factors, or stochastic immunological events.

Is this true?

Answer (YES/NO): NO